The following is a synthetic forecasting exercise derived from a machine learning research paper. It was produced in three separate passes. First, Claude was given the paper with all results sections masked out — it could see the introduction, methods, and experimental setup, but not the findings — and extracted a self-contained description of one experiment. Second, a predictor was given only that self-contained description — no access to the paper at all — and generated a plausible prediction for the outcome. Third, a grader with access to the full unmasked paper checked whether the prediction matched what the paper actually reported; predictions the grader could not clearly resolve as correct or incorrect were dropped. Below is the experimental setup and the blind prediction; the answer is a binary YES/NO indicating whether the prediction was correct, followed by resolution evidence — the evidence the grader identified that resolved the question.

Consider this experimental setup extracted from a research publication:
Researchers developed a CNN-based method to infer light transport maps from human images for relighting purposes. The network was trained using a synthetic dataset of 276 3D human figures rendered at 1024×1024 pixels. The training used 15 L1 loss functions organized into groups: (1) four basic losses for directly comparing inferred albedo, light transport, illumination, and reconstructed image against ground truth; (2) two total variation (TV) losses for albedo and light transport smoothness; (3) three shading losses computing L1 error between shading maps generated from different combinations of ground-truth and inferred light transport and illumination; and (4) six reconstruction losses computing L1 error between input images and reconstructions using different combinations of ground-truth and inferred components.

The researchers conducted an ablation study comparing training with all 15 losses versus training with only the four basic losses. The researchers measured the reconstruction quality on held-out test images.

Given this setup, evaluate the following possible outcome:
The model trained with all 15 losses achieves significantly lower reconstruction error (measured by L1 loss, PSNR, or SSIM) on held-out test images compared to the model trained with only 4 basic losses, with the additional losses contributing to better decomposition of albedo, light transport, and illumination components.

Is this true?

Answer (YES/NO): YES